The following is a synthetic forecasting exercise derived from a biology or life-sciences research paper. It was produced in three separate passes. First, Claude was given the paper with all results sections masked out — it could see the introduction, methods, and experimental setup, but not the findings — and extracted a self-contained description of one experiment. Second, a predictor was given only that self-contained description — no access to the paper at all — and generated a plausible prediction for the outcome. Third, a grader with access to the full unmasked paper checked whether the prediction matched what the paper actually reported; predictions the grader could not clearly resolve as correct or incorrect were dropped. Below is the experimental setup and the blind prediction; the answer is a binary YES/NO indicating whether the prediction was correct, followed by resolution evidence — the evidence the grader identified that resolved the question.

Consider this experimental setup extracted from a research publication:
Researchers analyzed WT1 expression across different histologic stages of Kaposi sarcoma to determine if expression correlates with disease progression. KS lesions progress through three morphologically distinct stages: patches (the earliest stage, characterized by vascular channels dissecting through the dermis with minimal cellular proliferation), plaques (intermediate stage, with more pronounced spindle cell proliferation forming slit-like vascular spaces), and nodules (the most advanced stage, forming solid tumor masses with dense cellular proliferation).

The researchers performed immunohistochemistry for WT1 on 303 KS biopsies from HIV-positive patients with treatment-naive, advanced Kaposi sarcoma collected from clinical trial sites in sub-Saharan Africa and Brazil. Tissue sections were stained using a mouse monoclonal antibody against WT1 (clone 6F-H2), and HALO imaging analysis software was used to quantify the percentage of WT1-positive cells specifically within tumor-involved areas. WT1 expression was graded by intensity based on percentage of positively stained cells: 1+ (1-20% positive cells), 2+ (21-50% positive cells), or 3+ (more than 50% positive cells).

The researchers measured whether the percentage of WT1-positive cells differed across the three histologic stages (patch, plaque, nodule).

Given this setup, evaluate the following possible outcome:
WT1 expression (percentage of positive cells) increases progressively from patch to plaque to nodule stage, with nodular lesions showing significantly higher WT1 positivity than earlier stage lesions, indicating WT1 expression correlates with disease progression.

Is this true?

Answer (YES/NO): YES